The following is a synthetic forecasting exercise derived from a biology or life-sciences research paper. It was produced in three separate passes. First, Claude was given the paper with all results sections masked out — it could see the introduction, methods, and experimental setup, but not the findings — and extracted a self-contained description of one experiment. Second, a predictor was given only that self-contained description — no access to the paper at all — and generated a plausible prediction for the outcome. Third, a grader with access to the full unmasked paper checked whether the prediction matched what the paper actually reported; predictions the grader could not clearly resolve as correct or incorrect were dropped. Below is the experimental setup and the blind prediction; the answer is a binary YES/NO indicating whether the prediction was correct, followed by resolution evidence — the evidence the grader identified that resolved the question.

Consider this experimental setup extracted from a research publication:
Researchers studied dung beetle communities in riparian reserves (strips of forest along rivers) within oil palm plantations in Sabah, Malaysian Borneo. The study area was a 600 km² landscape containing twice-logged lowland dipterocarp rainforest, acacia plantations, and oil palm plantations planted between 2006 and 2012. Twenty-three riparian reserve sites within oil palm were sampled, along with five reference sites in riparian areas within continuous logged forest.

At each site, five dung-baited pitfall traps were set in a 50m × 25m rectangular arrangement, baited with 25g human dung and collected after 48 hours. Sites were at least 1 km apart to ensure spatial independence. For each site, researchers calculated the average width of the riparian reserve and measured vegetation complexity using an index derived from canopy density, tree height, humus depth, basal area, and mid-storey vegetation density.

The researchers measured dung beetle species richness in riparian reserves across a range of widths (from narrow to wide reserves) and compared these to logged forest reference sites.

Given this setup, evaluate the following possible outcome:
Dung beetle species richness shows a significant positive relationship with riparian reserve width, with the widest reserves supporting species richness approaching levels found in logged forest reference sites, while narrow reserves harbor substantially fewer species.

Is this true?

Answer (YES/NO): YES